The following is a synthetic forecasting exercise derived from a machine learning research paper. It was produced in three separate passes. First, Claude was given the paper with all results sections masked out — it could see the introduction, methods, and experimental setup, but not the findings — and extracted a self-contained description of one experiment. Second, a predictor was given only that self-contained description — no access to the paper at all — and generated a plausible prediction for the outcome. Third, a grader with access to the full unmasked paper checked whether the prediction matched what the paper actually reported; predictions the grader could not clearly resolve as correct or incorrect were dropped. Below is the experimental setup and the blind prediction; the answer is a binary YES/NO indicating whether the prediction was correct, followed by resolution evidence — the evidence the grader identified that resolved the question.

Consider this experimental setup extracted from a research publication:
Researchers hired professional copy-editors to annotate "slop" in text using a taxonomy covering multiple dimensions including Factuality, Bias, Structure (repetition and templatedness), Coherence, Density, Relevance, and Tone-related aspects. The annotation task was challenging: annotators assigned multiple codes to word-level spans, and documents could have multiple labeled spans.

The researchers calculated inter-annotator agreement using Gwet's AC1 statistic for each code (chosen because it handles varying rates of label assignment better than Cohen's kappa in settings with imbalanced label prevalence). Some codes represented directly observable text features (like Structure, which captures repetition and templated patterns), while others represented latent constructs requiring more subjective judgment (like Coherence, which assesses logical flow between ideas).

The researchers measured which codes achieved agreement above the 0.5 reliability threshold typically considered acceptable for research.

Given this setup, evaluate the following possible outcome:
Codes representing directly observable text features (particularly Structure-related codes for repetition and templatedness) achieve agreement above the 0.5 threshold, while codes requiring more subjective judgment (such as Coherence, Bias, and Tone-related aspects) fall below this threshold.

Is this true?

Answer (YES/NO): NO